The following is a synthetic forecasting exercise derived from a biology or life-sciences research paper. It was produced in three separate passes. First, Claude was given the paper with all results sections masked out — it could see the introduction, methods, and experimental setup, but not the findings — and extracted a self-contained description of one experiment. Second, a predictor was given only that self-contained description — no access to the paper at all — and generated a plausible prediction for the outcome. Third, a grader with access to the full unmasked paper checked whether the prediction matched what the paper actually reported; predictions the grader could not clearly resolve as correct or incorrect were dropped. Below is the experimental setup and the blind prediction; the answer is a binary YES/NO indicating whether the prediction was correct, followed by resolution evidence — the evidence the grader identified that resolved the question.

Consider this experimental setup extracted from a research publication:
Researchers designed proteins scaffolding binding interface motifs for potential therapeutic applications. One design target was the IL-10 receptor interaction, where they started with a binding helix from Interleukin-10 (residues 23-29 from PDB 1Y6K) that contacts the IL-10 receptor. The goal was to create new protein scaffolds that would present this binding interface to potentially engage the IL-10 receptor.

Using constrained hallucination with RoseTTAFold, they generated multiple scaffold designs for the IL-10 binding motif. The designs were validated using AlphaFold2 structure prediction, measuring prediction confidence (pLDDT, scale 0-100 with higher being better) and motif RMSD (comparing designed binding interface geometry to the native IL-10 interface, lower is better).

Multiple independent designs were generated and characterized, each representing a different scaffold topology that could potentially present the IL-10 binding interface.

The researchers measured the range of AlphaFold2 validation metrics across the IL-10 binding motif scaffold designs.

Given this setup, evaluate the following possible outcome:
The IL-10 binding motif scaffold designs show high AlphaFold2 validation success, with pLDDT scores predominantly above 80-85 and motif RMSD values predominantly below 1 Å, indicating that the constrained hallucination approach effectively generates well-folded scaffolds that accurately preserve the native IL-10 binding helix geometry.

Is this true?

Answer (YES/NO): YES